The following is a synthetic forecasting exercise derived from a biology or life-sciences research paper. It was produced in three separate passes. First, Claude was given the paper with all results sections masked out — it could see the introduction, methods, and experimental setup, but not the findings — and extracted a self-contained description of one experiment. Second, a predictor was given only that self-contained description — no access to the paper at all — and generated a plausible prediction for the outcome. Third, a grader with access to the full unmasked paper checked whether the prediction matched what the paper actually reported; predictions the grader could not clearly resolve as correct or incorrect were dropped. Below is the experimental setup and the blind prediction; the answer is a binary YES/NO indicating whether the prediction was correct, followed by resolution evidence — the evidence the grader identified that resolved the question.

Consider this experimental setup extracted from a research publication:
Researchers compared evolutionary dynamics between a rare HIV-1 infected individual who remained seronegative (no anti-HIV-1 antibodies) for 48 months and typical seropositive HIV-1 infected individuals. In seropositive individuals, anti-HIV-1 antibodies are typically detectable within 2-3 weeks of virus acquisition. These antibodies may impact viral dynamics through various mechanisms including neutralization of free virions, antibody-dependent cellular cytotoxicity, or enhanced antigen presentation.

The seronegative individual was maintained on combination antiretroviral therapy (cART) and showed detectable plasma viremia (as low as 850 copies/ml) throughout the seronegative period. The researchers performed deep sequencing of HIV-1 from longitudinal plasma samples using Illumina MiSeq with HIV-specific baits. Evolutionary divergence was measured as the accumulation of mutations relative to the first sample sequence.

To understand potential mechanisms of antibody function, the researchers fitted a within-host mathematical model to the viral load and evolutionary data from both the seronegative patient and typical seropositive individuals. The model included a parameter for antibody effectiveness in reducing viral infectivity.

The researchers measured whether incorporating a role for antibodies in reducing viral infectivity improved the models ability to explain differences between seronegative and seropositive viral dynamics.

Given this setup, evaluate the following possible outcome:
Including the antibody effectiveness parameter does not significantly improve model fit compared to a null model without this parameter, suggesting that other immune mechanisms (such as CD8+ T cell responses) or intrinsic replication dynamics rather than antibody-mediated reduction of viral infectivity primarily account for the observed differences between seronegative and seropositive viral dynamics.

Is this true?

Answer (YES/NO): NO